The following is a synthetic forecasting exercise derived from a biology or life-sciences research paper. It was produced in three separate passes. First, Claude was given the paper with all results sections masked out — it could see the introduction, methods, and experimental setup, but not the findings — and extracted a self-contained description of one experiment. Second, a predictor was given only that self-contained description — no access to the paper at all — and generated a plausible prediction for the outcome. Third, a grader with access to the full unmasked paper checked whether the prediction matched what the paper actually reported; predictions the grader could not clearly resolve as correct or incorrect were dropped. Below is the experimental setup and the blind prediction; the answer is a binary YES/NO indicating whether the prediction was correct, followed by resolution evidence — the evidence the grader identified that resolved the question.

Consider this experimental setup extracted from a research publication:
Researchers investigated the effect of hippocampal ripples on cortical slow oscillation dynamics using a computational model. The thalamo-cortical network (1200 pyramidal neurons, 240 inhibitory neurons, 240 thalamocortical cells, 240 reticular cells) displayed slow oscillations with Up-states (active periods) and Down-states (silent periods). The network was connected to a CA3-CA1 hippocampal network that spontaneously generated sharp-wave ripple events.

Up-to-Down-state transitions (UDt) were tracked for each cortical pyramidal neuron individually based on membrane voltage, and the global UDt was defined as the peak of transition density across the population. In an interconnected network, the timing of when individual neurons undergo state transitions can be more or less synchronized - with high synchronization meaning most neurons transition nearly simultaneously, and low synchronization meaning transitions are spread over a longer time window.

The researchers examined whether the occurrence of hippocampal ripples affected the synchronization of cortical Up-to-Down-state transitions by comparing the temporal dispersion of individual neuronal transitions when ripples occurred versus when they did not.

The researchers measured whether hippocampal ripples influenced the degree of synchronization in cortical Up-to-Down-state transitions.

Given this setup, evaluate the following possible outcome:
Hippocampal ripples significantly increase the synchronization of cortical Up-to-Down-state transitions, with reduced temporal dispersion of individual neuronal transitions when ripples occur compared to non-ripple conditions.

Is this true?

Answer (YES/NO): YES